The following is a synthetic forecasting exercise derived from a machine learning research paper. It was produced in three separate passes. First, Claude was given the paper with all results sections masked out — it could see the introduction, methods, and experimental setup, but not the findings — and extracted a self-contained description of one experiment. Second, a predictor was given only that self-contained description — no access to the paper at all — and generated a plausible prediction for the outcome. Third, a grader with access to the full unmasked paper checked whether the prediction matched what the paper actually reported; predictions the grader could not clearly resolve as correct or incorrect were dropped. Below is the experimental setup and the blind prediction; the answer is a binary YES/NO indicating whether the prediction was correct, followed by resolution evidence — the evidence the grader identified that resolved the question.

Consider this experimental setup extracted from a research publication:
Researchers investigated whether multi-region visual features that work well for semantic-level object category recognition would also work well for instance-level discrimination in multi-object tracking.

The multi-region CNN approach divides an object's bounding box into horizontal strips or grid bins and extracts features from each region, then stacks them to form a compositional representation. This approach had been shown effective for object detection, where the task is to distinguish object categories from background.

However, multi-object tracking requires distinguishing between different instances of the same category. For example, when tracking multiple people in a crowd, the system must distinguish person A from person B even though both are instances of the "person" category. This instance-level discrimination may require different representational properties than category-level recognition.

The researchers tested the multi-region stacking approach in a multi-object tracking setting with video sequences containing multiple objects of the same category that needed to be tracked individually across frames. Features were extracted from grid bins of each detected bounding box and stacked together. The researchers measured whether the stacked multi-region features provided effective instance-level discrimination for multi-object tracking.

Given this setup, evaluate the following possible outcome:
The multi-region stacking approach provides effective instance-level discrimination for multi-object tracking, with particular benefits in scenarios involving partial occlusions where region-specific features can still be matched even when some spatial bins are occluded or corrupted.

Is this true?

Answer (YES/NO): NO